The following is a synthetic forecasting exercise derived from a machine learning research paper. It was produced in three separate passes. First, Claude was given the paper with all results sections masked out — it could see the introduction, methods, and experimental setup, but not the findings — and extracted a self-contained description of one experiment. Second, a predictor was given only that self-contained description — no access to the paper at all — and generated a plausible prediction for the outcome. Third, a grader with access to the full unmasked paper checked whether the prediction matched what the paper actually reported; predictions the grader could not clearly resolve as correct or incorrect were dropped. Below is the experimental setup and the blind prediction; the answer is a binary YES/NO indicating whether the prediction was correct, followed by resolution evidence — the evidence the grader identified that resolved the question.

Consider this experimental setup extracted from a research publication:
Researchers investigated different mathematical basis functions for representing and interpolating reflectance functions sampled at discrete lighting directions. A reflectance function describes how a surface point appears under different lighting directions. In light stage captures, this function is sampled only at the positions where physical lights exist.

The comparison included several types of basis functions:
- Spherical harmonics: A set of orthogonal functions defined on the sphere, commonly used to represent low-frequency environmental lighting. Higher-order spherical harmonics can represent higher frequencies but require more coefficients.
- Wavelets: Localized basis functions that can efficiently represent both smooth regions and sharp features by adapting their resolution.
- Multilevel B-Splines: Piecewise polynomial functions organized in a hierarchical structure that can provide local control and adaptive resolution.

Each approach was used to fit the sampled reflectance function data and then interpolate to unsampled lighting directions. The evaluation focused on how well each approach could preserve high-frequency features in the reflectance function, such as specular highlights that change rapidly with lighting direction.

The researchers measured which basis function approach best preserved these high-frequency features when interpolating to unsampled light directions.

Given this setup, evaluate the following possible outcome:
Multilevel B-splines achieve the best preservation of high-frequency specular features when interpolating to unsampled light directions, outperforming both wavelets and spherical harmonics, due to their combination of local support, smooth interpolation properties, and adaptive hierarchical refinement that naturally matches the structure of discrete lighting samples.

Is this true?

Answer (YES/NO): YES